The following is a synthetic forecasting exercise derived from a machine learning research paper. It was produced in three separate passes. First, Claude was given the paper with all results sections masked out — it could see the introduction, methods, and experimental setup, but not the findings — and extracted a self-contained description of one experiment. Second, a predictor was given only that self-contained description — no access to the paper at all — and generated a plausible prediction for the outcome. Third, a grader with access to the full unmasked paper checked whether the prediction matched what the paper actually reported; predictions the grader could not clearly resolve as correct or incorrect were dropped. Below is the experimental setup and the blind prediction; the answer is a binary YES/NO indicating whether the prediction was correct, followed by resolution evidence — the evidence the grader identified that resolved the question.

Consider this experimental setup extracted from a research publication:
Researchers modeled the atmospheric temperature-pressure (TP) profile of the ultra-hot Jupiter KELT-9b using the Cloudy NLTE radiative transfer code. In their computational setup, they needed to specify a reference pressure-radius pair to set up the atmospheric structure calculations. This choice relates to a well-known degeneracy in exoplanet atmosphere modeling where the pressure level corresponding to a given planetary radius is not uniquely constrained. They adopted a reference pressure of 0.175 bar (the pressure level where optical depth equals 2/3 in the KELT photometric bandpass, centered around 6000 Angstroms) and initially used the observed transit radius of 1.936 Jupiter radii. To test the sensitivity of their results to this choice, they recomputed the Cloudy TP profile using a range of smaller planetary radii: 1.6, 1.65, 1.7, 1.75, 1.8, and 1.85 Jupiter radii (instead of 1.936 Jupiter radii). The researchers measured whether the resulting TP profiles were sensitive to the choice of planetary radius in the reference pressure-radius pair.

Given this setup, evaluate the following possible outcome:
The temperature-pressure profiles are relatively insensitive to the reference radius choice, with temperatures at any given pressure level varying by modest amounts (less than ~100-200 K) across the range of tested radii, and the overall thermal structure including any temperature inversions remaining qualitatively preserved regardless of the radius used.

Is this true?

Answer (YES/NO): YES